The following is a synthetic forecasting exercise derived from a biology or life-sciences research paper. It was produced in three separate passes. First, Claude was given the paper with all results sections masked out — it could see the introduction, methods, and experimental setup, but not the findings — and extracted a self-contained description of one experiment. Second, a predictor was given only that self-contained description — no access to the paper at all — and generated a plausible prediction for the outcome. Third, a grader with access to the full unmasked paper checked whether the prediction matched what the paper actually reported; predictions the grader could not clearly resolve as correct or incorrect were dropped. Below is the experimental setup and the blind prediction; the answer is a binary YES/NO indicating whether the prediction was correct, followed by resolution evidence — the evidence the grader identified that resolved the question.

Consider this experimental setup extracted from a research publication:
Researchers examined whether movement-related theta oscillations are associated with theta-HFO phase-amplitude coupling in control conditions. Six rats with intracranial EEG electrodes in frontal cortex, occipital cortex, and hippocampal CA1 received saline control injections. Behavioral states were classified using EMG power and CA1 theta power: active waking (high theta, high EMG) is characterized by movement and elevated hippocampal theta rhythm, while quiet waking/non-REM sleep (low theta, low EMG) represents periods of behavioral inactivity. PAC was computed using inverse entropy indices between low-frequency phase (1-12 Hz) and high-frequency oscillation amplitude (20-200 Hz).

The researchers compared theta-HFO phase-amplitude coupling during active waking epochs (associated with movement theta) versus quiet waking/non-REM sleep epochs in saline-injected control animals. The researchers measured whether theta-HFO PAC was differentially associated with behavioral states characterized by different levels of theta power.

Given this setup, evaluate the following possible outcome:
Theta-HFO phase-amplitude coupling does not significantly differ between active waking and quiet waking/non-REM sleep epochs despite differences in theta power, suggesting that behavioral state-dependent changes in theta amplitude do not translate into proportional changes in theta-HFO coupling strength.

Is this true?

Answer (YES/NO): NO